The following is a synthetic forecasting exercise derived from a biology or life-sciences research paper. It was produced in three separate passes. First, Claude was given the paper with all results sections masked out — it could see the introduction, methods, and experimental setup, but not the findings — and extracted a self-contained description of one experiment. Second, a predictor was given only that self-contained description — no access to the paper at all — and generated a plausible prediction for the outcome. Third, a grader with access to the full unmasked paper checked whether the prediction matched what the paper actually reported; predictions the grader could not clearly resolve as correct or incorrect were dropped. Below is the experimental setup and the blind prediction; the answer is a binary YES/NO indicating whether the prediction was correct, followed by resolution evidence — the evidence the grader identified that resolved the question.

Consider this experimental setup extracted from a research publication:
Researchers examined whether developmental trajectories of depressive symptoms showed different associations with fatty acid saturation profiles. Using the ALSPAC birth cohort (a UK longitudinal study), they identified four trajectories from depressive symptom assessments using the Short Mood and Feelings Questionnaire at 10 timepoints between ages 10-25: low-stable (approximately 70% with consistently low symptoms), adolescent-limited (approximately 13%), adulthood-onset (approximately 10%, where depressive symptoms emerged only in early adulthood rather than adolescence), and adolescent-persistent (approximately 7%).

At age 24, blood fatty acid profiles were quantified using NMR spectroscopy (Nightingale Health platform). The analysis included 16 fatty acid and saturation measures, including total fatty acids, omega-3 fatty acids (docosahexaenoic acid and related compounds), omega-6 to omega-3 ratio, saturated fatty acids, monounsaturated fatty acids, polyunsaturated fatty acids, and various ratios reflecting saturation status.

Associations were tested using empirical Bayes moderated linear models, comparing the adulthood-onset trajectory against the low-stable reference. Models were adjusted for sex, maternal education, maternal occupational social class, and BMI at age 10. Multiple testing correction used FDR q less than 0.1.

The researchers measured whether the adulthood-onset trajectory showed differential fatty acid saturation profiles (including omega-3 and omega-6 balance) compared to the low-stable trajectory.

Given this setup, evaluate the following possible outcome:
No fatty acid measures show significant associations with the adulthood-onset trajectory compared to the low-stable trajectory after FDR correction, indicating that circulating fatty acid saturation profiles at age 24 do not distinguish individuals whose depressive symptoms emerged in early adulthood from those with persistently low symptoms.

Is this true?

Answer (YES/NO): NO